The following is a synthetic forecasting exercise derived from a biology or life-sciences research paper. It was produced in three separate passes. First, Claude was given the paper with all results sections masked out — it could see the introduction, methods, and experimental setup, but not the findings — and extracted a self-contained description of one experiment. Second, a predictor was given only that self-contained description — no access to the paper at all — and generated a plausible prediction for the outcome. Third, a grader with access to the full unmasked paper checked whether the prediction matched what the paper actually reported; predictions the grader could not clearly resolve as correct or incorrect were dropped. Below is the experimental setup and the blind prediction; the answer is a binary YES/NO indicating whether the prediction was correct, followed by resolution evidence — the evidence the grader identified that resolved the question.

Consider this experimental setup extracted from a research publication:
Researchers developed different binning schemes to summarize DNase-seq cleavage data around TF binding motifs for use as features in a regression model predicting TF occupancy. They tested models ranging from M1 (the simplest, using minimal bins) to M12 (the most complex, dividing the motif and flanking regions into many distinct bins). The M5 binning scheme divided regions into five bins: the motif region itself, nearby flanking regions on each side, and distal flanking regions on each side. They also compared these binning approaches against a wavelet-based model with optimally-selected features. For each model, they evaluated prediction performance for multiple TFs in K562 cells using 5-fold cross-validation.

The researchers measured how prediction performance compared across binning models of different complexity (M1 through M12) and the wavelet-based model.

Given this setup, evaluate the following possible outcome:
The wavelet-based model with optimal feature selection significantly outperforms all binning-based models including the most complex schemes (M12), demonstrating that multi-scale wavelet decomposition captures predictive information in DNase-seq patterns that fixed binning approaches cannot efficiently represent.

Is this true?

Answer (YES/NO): NO